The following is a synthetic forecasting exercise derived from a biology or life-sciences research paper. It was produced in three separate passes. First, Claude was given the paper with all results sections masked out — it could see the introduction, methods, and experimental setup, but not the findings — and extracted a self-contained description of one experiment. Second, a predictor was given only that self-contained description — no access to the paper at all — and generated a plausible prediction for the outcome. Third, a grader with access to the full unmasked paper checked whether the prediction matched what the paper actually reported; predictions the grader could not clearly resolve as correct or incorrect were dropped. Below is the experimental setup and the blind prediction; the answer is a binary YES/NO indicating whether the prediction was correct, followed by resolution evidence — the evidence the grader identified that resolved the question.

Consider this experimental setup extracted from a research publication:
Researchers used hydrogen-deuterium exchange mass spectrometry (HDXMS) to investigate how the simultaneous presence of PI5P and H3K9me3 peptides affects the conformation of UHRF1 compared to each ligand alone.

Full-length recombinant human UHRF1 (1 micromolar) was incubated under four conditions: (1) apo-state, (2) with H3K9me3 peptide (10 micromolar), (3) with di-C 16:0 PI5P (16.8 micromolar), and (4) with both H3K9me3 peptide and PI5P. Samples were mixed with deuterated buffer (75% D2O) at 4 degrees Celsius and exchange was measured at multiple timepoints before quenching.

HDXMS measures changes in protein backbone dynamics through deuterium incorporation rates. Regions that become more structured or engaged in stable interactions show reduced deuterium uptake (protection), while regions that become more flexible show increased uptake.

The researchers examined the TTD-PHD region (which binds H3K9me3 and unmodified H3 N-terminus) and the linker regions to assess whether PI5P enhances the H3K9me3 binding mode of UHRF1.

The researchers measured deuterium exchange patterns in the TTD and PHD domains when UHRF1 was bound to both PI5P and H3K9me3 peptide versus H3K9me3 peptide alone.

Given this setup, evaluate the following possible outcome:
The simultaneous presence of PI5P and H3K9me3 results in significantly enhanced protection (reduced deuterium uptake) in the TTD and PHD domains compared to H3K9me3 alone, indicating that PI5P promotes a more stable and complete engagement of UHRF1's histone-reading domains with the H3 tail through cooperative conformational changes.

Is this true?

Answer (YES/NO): YES